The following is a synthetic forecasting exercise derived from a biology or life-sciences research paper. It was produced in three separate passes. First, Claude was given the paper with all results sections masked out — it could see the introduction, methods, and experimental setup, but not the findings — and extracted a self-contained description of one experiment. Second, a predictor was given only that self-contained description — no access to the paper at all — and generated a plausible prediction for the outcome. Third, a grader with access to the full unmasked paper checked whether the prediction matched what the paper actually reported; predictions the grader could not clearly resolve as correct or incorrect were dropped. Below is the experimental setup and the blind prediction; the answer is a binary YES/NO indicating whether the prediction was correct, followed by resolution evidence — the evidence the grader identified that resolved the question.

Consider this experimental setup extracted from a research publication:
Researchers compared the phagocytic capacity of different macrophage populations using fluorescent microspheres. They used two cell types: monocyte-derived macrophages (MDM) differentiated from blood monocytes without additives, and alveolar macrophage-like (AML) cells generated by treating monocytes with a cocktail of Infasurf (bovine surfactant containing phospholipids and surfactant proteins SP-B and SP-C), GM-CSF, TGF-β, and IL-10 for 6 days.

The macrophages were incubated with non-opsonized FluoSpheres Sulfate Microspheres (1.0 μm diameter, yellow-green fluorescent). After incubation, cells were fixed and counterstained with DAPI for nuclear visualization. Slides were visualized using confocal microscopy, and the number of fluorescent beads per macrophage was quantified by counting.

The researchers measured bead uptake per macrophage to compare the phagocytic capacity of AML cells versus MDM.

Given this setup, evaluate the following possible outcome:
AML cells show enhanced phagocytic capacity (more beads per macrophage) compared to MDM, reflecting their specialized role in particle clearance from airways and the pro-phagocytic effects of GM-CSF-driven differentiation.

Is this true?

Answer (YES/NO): YES